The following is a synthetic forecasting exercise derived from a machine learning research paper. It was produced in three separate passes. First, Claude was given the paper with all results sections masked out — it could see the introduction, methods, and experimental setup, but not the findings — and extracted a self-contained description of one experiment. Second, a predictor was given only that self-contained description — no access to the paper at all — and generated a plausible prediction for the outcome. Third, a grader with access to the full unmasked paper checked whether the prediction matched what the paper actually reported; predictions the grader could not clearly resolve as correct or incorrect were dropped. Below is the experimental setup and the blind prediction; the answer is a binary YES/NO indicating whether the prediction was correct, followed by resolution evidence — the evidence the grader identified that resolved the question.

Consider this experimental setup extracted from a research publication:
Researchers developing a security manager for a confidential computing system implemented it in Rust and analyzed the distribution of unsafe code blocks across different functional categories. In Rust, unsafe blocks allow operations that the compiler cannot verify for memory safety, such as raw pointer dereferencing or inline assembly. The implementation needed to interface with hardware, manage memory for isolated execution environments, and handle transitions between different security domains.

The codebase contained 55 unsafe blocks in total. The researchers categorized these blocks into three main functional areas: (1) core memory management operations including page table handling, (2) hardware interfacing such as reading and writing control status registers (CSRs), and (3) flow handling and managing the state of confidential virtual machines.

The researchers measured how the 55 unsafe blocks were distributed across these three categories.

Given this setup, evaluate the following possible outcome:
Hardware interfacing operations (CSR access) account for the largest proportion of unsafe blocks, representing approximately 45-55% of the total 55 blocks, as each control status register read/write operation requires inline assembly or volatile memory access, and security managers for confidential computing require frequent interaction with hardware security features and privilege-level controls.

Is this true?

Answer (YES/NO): NO